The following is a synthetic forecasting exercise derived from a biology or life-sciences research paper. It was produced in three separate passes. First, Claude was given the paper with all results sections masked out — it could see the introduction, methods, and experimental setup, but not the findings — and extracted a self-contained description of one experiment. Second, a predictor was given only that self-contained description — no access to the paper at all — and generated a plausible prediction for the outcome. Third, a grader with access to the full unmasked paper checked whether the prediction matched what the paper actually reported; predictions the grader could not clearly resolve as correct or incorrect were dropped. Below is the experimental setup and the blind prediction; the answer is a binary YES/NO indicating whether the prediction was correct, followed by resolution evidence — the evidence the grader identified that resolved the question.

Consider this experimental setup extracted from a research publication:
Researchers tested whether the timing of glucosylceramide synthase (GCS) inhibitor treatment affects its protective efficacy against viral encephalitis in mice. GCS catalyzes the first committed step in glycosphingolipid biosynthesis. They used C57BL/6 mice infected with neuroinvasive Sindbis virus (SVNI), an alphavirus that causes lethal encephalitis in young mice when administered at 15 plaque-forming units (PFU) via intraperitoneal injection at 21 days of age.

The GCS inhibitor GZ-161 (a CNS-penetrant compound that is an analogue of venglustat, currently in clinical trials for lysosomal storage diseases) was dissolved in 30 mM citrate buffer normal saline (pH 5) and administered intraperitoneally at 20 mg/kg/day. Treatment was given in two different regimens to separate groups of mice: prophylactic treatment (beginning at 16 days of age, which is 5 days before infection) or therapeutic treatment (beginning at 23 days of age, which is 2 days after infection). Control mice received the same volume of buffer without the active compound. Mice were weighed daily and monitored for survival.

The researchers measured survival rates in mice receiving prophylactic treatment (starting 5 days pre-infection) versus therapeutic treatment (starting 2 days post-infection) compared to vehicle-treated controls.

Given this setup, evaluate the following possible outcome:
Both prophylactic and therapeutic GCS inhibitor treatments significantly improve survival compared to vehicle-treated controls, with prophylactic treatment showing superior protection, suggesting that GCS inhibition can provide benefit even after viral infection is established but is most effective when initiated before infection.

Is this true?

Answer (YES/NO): YES